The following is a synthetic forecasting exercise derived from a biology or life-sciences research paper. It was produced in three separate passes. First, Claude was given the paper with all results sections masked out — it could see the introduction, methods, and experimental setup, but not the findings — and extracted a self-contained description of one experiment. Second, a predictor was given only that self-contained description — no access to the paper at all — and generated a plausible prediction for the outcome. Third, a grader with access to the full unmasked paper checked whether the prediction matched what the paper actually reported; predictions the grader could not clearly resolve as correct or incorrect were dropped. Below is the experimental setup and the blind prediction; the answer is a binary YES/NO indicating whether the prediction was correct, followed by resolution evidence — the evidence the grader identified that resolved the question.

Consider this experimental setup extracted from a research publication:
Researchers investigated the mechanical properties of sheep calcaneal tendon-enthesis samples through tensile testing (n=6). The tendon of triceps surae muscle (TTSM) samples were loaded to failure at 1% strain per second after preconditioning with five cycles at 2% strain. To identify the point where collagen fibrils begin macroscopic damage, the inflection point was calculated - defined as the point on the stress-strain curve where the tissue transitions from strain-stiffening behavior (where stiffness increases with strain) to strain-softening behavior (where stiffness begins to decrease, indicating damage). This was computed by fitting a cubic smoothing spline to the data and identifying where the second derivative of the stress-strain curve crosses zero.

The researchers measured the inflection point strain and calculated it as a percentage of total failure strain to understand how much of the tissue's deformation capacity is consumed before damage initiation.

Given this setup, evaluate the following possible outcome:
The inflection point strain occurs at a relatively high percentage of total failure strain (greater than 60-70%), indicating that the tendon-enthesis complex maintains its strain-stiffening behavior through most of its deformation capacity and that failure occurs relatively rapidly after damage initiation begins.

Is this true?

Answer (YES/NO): YES